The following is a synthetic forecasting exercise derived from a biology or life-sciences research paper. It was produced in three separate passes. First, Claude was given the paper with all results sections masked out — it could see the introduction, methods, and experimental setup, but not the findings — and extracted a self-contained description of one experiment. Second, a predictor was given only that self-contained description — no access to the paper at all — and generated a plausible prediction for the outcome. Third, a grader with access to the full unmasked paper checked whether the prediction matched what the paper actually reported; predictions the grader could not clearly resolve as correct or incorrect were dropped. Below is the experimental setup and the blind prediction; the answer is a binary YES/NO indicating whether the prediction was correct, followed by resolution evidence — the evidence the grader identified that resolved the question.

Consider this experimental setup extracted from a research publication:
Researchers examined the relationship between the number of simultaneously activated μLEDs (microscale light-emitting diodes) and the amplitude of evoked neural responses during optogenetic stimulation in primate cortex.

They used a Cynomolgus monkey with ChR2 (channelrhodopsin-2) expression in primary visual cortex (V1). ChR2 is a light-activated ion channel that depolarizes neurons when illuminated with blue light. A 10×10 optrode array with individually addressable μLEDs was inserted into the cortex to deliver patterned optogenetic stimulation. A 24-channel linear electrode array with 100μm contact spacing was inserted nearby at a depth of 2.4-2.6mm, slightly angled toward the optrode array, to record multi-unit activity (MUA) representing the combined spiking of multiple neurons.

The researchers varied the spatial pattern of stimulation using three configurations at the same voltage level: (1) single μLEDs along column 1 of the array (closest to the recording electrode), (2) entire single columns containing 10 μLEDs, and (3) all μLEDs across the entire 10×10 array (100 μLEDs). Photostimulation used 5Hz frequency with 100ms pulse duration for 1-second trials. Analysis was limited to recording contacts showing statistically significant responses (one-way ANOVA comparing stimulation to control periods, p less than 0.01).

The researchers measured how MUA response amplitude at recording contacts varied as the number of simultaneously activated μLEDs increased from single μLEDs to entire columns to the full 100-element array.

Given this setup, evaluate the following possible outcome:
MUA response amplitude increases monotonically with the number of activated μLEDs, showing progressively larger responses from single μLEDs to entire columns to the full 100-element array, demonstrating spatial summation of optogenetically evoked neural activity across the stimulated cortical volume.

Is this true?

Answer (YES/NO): NO